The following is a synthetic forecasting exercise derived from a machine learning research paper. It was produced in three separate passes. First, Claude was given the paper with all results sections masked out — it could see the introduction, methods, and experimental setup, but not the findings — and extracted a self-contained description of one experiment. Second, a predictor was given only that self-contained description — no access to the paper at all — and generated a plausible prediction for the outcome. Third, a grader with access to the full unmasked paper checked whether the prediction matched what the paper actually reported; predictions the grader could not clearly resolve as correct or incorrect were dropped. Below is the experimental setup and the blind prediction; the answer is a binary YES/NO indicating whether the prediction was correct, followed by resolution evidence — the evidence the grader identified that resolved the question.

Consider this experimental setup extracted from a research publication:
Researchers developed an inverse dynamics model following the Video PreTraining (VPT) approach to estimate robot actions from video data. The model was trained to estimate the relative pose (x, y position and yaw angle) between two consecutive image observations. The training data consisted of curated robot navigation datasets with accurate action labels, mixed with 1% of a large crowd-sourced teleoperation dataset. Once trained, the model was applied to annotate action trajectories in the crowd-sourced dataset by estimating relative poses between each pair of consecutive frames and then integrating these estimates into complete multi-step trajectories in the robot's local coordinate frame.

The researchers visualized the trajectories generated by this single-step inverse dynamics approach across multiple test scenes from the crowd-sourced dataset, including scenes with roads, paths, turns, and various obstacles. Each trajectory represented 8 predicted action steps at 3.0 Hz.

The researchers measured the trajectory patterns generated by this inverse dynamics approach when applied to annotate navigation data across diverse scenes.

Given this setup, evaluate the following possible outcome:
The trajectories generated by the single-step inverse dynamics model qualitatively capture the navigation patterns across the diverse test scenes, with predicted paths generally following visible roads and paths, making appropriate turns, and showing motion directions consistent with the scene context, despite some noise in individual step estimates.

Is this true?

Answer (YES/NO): NO